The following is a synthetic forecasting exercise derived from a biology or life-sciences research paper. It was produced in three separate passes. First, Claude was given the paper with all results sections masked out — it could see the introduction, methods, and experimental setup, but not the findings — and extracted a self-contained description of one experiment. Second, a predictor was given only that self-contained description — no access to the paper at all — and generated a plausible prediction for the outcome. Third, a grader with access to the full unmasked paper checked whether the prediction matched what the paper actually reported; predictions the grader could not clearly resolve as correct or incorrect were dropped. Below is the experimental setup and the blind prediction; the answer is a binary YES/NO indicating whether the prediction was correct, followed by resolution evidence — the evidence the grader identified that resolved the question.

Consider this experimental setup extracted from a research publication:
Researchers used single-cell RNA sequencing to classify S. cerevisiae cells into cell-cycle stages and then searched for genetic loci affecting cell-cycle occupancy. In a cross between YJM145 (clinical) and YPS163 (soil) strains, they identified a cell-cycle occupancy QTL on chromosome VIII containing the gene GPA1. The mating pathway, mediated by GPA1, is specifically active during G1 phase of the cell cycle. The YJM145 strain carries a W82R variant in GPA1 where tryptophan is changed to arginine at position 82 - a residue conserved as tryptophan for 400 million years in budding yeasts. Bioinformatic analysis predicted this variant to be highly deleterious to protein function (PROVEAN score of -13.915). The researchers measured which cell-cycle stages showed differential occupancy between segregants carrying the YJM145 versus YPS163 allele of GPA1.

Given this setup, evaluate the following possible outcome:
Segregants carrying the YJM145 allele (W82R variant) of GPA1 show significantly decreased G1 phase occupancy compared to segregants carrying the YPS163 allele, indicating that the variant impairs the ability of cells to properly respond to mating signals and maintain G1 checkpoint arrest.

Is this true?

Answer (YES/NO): NO